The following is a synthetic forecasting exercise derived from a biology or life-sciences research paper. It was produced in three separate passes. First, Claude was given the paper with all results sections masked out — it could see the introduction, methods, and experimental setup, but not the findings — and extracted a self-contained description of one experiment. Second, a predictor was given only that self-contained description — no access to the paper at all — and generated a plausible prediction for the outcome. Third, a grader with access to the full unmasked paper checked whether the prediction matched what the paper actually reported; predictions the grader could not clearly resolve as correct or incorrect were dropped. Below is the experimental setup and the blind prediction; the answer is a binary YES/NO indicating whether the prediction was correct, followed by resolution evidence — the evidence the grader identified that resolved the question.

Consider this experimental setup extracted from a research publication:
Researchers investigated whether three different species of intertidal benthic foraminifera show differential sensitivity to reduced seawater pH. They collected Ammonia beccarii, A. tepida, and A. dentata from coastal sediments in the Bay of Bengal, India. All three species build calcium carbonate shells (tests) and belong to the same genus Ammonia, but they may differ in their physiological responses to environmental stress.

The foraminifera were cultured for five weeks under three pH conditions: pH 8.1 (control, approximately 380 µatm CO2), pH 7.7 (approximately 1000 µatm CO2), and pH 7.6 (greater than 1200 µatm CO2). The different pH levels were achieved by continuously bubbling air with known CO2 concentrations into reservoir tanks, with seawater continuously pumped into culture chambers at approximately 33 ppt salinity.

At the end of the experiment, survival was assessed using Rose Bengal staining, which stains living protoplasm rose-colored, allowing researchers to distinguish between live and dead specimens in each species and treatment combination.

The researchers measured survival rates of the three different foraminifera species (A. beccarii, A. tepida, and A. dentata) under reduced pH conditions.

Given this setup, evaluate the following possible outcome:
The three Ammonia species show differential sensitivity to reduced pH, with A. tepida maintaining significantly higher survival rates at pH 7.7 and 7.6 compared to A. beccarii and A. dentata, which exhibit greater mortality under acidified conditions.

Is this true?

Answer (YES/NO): NO